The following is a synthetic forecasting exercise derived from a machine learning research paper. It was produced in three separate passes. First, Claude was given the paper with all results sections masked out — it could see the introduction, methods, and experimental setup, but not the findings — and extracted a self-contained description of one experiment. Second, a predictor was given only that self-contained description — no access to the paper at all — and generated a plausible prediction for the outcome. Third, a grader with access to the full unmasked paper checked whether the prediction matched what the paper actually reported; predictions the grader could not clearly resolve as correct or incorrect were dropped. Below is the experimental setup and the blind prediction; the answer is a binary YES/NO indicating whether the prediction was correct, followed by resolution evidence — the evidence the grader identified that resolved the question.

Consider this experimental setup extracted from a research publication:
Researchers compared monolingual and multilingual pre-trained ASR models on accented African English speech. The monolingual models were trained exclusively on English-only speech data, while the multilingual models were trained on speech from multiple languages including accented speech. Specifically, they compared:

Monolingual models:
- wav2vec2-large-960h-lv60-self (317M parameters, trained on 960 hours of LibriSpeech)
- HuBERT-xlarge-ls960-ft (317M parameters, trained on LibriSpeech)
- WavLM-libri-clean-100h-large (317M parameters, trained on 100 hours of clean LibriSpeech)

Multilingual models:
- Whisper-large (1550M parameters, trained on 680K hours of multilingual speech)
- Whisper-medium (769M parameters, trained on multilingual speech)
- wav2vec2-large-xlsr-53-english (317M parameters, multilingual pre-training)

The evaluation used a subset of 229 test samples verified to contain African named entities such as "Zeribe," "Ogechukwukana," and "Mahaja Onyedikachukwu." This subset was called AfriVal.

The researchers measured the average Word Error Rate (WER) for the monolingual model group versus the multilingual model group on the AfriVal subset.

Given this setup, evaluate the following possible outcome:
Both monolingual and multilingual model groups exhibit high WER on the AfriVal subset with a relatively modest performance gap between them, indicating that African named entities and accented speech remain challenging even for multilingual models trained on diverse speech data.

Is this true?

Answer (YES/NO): NO